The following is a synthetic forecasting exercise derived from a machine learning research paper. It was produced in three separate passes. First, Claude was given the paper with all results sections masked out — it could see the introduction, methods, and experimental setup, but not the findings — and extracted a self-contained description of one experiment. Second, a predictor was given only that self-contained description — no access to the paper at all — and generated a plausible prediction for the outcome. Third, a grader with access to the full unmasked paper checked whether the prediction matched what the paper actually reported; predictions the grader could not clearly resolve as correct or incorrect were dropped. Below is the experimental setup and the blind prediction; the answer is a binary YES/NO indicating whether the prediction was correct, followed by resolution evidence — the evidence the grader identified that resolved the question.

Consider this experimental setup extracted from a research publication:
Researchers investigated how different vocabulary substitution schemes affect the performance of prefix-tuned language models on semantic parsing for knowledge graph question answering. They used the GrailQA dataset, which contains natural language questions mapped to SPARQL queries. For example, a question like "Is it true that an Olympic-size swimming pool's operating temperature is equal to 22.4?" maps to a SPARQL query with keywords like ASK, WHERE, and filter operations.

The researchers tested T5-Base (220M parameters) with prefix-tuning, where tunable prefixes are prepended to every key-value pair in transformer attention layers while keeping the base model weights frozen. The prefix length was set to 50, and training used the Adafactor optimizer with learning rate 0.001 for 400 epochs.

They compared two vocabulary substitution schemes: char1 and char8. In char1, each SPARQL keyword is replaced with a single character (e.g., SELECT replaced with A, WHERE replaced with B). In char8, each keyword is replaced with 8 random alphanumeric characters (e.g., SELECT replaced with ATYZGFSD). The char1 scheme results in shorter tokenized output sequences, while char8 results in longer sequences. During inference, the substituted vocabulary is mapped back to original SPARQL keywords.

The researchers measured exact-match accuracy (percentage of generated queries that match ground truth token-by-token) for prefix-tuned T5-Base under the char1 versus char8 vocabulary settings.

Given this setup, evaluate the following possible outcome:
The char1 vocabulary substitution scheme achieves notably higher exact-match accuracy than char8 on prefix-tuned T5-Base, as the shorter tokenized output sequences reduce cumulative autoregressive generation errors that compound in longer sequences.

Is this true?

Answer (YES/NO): YES